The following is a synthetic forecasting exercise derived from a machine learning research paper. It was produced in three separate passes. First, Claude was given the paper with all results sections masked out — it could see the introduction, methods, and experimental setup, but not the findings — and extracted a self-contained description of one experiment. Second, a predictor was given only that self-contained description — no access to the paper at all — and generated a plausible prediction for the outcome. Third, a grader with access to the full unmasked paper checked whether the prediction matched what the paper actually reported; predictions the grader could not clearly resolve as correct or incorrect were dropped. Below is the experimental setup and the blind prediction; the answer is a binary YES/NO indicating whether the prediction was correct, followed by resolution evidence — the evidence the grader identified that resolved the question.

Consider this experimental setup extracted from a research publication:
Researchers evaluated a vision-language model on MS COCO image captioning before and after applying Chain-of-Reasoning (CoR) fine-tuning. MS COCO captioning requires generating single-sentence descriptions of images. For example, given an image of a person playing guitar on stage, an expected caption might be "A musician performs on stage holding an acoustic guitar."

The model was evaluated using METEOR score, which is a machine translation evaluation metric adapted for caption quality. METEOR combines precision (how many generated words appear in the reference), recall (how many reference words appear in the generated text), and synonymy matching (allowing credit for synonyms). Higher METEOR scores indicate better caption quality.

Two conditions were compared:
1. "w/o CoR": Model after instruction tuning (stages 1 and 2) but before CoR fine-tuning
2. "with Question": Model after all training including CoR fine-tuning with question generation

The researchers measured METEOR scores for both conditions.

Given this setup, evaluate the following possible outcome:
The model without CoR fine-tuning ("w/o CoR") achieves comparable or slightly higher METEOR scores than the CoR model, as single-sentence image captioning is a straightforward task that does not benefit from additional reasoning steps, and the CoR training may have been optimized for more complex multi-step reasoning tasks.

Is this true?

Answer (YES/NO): NO